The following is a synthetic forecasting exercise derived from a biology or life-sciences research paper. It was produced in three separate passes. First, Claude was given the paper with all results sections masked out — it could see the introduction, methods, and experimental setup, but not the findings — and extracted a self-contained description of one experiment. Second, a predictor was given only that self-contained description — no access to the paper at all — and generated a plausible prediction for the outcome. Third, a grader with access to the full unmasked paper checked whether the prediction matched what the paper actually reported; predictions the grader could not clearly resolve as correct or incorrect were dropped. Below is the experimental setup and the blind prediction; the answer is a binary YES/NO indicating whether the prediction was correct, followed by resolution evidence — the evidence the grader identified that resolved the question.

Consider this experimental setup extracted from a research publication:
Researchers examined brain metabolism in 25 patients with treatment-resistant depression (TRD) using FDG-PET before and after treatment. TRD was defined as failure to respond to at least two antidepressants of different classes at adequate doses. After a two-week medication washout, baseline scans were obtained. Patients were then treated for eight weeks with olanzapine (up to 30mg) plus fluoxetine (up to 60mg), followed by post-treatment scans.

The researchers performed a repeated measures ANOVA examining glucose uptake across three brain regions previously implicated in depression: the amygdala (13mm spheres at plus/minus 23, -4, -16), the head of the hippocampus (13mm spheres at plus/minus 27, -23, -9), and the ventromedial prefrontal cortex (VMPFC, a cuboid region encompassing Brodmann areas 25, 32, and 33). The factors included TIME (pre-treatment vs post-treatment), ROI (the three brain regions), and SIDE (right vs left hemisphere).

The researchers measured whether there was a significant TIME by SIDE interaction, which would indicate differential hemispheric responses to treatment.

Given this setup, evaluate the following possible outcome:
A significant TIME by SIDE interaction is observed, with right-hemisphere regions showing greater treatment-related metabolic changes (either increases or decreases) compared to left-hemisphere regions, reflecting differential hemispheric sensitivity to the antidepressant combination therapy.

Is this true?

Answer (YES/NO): NO